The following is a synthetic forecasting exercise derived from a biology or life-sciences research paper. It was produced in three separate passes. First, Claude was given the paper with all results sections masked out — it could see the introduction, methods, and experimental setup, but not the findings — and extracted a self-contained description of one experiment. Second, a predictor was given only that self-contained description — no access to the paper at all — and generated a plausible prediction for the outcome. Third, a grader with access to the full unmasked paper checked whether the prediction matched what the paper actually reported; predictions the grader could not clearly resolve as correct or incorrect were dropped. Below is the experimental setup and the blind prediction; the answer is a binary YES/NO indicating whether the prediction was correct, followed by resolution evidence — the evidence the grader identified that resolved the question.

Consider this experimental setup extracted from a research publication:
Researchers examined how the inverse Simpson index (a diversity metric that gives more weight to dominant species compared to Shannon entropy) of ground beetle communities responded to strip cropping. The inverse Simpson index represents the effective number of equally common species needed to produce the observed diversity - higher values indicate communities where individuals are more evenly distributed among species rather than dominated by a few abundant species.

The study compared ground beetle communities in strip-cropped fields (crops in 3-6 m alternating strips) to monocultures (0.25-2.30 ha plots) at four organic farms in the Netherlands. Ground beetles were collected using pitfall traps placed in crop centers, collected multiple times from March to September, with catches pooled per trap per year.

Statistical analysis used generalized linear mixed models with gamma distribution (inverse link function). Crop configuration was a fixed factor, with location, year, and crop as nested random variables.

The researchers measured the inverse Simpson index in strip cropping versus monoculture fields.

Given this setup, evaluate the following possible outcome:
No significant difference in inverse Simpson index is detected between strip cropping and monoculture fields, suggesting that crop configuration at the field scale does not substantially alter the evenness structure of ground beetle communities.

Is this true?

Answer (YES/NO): YES